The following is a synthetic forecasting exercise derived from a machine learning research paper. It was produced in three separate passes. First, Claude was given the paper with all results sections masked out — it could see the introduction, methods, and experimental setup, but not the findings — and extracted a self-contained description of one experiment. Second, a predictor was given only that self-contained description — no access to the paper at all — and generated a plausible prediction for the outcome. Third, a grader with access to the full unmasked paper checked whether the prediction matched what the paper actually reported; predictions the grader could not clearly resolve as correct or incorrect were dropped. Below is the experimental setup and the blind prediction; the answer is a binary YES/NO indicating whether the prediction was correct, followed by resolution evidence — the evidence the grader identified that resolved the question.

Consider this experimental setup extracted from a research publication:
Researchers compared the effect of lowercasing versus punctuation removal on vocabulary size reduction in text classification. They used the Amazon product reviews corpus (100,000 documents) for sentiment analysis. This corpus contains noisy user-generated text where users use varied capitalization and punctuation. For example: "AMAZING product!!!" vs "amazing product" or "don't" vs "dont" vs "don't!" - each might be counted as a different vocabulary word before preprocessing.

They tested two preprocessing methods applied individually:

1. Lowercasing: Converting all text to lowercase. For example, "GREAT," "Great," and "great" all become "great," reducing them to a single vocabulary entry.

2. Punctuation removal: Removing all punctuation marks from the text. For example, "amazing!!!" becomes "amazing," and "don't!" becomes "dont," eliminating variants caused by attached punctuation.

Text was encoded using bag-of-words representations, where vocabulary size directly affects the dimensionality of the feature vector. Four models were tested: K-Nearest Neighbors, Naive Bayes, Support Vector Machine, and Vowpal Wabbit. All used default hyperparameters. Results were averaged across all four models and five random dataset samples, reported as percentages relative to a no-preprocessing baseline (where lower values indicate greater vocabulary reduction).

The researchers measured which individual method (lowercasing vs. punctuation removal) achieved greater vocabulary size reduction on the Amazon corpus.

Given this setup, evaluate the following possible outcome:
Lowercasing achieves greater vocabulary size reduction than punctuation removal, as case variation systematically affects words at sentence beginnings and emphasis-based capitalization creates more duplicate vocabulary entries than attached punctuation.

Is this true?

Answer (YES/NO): NO